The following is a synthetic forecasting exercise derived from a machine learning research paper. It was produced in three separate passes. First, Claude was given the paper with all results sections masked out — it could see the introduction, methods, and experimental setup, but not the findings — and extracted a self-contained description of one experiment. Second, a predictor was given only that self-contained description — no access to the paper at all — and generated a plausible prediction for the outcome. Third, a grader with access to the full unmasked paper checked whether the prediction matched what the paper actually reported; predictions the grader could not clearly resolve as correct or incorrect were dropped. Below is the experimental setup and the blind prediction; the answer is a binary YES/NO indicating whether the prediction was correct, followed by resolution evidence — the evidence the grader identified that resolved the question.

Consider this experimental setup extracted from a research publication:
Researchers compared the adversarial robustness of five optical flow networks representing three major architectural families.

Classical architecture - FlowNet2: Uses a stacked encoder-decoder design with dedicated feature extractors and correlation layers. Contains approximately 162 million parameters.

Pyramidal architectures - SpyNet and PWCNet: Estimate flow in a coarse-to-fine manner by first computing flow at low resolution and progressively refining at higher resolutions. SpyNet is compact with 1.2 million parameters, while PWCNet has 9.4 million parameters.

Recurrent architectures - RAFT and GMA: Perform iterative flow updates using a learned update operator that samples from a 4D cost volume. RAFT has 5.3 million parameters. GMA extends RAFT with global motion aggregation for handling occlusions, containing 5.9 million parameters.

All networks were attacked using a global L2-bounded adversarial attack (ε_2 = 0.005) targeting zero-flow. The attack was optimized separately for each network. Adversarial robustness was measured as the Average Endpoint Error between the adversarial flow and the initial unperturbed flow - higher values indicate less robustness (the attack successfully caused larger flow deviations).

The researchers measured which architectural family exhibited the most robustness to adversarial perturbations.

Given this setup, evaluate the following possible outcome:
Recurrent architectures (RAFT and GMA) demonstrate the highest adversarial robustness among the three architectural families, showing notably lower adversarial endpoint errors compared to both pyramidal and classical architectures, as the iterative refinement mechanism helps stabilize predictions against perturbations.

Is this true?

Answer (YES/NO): NO